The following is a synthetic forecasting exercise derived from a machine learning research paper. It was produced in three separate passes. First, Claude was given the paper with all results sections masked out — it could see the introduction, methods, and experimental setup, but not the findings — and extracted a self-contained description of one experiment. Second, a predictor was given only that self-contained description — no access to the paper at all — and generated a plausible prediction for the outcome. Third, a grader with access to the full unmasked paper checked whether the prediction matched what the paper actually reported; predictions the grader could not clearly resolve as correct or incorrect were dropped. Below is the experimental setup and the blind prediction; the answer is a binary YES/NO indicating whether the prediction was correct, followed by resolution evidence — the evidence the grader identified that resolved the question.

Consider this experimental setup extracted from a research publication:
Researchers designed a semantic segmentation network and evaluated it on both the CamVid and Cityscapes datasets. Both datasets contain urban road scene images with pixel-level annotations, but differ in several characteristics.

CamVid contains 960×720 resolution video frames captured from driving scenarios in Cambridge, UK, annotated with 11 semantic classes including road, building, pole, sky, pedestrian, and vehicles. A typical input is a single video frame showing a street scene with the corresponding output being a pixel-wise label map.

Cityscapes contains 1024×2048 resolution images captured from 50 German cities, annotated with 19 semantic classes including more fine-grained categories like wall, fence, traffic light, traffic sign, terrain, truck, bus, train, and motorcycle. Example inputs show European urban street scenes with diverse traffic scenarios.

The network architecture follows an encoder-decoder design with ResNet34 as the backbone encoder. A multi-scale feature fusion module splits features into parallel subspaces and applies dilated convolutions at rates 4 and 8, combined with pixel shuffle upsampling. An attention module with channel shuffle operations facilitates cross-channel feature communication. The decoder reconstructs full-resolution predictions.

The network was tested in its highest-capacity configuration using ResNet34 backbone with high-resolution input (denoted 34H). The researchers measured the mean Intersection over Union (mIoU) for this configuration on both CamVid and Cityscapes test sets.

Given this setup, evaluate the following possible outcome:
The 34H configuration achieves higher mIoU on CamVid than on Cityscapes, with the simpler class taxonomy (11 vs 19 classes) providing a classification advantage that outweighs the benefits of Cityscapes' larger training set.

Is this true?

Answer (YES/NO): NO